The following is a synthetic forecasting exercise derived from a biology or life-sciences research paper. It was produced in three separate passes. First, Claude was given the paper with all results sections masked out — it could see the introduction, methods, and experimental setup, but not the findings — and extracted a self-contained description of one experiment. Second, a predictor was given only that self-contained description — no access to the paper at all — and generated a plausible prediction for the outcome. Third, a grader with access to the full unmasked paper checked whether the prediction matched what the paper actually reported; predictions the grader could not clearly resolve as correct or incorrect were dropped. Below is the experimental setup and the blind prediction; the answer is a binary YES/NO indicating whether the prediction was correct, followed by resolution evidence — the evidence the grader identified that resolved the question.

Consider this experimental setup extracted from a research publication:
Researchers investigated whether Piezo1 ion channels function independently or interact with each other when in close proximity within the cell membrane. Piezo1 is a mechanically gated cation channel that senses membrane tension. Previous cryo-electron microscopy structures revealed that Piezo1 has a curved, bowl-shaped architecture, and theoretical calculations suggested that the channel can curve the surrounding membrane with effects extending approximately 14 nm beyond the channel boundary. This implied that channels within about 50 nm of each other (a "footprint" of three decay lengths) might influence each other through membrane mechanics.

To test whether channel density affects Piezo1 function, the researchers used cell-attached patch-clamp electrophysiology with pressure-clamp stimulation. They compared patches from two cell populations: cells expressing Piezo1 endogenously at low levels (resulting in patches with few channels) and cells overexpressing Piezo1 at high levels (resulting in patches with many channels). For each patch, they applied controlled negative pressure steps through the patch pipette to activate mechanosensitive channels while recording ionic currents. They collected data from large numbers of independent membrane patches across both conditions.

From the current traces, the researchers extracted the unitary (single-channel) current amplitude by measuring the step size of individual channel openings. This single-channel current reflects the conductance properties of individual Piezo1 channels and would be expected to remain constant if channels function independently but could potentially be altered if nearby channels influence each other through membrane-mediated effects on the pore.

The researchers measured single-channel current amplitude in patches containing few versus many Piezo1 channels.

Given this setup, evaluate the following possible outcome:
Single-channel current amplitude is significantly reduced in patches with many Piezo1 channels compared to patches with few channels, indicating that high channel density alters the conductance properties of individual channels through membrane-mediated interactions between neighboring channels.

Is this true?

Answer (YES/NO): NO